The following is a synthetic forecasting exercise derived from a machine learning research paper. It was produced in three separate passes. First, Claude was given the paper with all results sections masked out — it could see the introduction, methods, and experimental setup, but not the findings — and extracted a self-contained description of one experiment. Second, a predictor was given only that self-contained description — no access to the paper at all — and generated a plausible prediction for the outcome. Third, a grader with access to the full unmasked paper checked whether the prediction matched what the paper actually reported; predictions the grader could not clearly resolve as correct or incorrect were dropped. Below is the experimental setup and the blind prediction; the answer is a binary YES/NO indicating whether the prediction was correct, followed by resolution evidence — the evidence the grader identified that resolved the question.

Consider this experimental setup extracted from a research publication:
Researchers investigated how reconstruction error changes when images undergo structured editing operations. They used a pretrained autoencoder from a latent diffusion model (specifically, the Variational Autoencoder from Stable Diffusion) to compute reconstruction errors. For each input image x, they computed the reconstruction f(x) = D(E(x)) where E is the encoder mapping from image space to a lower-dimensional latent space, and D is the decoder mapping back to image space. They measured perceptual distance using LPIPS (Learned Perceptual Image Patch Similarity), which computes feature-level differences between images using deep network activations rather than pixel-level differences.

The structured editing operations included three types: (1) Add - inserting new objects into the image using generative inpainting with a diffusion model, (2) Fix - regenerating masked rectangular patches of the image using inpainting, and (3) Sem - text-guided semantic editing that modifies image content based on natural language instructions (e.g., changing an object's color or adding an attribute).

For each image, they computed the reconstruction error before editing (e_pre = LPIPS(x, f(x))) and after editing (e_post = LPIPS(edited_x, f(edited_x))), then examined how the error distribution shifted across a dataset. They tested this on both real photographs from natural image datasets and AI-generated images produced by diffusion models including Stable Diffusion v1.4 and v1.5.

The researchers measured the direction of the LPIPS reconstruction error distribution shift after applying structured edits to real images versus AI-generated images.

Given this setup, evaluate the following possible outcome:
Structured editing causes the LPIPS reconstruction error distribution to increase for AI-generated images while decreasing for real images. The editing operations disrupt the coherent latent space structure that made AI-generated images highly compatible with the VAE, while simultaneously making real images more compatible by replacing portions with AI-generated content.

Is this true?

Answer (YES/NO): YES